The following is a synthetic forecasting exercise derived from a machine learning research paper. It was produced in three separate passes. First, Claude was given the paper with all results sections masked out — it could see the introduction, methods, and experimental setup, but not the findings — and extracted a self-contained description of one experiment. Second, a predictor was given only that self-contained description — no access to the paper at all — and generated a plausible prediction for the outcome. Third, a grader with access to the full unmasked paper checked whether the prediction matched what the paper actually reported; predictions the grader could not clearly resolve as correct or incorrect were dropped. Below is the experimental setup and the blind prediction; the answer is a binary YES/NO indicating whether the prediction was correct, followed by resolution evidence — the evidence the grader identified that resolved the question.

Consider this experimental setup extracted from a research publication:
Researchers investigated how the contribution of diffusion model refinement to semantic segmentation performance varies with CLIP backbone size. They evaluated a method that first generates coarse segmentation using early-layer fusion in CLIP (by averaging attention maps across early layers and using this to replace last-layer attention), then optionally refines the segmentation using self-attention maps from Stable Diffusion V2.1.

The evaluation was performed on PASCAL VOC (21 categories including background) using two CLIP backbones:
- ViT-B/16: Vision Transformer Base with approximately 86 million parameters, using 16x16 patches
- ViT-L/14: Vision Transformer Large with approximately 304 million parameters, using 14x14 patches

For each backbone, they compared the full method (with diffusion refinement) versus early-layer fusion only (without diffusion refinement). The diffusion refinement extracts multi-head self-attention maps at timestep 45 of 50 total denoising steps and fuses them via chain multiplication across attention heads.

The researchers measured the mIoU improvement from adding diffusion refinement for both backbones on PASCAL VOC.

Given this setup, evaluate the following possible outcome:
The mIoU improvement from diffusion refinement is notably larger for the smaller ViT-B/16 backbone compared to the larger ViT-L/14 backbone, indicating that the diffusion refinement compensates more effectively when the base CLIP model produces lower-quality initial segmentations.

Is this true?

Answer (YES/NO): NO